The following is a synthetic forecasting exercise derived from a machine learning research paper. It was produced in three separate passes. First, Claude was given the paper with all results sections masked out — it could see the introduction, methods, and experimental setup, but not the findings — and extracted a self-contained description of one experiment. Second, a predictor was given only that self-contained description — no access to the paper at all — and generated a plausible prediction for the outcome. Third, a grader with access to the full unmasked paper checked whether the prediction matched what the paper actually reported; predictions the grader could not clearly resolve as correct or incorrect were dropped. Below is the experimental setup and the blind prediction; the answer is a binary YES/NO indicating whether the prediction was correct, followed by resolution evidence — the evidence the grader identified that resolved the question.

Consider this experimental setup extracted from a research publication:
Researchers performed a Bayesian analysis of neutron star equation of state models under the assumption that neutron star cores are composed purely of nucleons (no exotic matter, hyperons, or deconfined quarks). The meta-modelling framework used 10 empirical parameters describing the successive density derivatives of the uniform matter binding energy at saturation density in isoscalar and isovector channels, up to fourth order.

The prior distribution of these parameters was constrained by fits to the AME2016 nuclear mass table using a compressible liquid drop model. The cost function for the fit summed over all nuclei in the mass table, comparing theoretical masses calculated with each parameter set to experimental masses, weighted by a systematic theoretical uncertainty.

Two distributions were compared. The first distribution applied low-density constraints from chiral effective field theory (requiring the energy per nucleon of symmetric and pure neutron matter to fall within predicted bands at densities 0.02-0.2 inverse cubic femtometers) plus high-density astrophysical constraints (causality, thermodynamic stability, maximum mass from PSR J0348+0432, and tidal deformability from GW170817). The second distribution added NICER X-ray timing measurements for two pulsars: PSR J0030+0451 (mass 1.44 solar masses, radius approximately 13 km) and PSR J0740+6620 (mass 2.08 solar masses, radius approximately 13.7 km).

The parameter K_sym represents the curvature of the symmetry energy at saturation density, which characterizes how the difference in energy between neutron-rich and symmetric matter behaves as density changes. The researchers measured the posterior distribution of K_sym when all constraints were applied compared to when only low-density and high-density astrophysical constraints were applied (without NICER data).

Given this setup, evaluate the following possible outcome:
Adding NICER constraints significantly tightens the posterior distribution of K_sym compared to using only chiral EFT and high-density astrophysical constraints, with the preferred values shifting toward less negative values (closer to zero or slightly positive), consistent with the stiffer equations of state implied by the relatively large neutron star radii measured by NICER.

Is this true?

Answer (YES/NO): NO